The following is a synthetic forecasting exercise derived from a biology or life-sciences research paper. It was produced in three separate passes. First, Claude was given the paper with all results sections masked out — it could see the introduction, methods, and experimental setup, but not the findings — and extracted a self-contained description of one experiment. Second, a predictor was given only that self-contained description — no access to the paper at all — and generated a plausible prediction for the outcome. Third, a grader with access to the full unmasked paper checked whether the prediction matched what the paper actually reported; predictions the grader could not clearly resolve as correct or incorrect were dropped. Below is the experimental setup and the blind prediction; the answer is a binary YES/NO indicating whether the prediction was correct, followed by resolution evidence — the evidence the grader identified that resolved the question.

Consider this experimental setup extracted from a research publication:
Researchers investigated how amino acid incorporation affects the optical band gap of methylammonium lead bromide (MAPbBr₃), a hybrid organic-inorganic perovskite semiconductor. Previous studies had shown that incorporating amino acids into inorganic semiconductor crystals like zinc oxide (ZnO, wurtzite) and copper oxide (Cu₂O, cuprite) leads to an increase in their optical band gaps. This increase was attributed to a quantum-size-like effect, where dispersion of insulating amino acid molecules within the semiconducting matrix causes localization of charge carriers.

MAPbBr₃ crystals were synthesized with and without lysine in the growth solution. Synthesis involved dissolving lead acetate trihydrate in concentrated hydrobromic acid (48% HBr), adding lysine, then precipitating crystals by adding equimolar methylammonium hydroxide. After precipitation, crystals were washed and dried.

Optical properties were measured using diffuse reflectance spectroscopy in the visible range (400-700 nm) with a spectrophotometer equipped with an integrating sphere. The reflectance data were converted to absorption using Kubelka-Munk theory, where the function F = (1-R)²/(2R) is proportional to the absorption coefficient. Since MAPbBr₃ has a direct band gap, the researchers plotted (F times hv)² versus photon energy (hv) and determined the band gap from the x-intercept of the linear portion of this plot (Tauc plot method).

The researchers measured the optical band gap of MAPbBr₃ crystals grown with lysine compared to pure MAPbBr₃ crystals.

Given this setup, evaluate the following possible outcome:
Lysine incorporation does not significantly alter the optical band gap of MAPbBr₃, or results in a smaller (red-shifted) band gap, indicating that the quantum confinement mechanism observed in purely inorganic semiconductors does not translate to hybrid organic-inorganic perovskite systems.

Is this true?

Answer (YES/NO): NO